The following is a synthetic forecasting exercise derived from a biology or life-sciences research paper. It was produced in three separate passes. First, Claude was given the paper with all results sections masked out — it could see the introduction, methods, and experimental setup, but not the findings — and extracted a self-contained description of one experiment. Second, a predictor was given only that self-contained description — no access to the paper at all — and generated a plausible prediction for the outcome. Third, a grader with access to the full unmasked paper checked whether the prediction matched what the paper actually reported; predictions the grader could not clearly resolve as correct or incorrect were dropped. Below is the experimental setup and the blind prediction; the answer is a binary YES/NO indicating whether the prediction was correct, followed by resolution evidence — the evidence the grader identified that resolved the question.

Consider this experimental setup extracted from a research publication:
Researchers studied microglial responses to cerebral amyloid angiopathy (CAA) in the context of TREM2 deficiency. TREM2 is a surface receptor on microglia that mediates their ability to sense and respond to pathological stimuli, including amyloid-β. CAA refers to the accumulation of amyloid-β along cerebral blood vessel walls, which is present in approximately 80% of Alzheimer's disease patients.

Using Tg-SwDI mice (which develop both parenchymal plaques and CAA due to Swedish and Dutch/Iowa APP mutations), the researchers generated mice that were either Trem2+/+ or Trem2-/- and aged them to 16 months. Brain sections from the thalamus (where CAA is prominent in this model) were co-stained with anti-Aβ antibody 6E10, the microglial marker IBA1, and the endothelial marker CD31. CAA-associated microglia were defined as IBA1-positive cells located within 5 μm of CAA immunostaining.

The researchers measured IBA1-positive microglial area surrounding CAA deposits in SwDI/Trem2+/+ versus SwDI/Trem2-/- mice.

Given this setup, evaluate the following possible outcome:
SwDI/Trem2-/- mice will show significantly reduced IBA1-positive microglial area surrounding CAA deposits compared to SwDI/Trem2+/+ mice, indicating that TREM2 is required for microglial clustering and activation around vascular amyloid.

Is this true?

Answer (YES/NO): YES